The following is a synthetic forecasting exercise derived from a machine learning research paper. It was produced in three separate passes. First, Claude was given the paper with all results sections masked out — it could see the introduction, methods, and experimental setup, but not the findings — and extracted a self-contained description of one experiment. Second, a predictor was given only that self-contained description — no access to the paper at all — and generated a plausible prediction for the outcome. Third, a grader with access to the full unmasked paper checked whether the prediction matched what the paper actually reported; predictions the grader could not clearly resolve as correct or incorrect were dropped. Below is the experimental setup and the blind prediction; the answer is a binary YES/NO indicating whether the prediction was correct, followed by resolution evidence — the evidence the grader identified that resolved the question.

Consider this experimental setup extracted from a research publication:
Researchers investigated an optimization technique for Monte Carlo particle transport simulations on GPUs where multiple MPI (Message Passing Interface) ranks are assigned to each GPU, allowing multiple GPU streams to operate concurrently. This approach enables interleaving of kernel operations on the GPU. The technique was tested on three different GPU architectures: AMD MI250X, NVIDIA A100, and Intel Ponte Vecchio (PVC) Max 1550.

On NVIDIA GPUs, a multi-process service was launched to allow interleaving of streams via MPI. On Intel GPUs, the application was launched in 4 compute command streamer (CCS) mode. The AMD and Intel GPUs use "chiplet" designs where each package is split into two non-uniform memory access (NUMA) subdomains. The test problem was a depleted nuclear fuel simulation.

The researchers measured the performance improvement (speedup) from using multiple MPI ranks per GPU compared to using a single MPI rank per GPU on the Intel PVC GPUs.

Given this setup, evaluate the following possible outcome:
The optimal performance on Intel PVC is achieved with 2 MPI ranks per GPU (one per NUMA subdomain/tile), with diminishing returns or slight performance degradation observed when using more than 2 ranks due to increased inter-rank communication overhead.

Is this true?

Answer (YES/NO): NO